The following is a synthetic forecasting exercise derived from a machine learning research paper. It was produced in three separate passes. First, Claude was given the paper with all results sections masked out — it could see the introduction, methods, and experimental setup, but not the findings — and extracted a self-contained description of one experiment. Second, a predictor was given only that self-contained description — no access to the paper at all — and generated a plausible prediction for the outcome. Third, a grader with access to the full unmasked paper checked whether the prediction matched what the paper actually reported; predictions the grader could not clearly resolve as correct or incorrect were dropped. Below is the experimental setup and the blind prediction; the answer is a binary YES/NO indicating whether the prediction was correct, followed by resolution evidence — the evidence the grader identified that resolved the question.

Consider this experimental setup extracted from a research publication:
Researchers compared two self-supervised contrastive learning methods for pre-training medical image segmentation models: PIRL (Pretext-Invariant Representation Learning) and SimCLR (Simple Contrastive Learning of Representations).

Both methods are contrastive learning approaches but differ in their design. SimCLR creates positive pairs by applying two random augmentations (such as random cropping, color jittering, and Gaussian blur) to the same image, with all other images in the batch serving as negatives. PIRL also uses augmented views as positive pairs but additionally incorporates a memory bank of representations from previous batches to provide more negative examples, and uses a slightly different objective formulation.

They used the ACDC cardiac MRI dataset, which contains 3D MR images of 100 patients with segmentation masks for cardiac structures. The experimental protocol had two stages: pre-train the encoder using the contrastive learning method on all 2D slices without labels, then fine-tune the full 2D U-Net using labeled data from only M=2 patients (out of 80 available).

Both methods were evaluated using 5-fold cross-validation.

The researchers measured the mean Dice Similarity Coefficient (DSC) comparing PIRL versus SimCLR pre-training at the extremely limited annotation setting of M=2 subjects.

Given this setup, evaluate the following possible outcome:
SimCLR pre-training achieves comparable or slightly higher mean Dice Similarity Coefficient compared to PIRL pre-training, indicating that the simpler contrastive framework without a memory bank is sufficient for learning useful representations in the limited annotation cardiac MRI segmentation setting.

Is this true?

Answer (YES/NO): NO